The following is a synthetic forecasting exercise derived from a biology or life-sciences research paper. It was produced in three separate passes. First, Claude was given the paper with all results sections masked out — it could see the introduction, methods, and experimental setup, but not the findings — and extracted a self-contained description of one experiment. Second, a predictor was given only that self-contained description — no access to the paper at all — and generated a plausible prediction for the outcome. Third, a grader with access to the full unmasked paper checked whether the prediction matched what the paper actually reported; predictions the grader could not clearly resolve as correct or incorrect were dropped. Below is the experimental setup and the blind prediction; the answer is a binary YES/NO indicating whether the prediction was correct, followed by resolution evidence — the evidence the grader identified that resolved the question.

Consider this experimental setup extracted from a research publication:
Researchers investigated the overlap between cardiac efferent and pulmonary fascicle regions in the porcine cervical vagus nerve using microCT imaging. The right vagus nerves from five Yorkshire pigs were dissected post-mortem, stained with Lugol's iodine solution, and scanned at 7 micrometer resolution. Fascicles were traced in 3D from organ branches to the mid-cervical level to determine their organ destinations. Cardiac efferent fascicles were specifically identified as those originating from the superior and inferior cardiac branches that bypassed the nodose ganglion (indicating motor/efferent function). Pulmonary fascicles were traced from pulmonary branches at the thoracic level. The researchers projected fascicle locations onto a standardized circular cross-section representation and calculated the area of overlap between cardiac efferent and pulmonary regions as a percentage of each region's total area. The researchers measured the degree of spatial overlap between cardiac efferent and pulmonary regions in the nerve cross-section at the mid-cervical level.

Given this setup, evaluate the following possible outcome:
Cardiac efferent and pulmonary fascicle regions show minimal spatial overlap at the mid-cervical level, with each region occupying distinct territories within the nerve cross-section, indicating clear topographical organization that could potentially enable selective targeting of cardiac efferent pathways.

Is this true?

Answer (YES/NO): YES